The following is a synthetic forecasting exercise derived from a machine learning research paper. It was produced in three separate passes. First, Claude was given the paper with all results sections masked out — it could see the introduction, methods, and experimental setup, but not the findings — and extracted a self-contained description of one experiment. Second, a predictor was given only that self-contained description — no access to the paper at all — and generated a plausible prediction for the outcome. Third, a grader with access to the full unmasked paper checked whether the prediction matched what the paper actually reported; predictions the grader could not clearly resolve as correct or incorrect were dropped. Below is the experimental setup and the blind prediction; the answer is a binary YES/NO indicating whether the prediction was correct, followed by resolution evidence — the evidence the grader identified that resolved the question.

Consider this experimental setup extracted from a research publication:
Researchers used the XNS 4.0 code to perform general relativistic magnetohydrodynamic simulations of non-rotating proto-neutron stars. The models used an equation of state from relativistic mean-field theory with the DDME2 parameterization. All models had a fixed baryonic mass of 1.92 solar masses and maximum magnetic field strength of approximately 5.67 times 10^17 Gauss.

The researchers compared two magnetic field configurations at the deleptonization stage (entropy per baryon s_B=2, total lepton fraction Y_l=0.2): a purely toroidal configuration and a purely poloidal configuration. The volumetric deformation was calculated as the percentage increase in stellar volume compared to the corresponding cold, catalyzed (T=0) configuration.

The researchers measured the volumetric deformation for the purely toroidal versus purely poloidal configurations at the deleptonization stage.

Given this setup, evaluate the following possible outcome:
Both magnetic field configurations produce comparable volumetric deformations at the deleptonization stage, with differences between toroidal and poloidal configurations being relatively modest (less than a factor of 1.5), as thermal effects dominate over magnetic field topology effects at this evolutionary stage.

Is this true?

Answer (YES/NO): NO